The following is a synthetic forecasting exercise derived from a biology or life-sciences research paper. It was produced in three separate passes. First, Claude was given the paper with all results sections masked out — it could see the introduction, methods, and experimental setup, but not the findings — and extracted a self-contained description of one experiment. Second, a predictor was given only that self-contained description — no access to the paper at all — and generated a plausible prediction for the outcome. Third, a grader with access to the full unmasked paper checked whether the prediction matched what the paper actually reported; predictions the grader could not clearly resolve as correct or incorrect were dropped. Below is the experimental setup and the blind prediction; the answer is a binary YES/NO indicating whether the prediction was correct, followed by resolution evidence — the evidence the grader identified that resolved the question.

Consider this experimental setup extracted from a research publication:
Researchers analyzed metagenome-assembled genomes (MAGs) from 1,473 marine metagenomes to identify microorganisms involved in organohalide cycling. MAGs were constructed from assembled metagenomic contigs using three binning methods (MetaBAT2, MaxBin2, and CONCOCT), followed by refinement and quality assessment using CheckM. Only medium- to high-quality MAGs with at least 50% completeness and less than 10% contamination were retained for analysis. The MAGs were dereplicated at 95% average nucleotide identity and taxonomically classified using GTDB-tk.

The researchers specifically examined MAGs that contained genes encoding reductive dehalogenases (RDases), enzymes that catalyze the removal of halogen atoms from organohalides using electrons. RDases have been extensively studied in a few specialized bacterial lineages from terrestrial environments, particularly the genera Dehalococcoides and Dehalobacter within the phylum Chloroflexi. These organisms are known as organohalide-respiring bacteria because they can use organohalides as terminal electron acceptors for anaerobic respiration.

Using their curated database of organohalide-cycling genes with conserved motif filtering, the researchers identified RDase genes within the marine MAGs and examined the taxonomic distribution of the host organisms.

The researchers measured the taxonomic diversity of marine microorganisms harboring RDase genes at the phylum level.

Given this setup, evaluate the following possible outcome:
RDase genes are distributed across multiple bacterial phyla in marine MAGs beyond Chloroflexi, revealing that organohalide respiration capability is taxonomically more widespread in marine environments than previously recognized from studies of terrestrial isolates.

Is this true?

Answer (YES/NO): YES